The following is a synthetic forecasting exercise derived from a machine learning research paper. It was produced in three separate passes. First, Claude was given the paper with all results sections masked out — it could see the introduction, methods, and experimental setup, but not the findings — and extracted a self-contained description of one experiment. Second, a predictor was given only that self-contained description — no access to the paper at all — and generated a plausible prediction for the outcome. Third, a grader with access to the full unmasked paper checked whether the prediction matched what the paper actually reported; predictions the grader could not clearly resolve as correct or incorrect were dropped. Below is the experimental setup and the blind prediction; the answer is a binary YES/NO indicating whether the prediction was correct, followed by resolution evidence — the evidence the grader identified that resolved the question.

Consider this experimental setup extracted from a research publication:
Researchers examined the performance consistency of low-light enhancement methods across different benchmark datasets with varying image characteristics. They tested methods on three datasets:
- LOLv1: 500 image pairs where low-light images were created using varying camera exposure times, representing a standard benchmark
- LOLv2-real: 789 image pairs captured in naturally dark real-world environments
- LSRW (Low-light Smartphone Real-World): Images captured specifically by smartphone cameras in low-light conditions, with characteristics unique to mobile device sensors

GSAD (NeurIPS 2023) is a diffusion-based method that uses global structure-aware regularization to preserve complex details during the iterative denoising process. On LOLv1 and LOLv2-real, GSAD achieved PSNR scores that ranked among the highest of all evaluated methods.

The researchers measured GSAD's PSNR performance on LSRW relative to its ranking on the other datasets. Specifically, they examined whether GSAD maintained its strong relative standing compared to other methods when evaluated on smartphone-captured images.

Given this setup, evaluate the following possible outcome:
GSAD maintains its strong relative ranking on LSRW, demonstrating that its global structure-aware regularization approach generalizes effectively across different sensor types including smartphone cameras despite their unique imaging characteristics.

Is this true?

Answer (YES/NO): NO